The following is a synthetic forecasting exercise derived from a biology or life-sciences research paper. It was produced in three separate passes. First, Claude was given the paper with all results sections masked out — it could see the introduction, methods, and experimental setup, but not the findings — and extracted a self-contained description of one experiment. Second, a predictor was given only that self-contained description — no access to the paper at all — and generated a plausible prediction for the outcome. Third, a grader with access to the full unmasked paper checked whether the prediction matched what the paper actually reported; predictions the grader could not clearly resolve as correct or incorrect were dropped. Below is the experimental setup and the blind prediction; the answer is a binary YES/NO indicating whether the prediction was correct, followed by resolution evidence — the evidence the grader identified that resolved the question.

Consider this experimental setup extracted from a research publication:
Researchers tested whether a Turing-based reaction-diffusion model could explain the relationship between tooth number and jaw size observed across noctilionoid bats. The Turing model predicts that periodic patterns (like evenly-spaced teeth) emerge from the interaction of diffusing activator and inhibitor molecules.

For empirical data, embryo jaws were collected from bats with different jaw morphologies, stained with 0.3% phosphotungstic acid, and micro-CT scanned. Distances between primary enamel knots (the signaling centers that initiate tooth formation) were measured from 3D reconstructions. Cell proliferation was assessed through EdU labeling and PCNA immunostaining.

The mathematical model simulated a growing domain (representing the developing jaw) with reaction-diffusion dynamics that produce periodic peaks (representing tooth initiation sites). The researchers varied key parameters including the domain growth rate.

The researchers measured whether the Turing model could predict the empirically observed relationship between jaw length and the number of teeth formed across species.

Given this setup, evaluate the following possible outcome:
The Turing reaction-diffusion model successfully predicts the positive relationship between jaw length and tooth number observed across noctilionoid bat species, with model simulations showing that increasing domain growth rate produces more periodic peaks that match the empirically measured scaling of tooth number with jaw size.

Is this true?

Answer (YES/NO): YES